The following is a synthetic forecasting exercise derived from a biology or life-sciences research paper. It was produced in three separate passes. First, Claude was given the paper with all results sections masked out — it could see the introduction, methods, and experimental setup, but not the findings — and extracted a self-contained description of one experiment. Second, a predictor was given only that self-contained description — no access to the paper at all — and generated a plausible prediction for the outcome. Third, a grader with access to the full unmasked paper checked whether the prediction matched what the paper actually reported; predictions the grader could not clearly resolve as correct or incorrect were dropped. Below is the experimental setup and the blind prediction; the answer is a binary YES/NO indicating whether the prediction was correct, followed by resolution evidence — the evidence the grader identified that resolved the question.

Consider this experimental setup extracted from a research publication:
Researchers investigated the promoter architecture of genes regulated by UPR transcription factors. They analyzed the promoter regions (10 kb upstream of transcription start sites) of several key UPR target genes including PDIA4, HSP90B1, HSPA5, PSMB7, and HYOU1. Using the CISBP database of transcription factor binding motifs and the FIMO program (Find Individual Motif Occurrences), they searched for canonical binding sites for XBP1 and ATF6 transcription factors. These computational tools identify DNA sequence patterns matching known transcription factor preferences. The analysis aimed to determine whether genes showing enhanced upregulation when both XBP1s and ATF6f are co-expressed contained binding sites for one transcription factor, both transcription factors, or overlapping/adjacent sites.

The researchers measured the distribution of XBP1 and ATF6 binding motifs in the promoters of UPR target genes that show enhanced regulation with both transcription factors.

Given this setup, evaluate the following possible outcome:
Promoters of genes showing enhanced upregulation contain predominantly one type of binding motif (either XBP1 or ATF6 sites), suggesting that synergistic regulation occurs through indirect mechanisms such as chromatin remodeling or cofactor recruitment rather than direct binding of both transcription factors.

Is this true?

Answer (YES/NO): NO